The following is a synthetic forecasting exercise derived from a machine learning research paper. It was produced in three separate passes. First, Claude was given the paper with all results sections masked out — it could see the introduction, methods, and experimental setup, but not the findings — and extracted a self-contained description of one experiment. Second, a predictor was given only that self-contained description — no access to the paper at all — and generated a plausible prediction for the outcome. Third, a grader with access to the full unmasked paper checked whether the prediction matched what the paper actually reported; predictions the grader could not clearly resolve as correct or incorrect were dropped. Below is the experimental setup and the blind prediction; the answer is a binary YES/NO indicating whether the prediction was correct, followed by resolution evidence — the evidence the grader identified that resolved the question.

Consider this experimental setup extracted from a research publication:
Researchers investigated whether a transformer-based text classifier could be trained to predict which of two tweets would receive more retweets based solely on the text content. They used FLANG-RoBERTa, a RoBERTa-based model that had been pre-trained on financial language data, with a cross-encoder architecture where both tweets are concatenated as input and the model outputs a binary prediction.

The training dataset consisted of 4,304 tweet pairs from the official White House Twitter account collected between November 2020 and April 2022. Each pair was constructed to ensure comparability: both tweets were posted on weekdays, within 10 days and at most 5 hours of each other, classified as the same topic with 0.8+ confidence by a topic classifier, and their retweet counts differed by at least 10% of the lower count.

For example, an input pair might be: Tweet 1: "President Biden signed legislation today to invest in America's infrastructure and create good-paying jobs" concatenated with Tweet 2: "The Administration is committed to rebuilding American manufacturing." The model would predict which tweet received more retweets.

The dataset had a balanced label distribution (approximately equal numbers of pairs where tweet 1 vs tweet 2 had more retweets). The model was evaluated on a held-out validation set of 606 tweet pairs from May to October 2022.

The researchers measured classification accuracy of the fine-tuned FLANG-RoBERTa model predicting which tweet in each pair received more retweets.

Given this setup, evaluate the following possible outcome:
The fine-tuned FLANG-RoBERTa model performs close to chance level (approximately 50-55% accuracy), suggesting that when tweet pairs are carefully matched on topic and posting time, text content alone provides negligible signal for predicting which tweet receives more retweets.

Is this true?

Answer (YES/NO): YES